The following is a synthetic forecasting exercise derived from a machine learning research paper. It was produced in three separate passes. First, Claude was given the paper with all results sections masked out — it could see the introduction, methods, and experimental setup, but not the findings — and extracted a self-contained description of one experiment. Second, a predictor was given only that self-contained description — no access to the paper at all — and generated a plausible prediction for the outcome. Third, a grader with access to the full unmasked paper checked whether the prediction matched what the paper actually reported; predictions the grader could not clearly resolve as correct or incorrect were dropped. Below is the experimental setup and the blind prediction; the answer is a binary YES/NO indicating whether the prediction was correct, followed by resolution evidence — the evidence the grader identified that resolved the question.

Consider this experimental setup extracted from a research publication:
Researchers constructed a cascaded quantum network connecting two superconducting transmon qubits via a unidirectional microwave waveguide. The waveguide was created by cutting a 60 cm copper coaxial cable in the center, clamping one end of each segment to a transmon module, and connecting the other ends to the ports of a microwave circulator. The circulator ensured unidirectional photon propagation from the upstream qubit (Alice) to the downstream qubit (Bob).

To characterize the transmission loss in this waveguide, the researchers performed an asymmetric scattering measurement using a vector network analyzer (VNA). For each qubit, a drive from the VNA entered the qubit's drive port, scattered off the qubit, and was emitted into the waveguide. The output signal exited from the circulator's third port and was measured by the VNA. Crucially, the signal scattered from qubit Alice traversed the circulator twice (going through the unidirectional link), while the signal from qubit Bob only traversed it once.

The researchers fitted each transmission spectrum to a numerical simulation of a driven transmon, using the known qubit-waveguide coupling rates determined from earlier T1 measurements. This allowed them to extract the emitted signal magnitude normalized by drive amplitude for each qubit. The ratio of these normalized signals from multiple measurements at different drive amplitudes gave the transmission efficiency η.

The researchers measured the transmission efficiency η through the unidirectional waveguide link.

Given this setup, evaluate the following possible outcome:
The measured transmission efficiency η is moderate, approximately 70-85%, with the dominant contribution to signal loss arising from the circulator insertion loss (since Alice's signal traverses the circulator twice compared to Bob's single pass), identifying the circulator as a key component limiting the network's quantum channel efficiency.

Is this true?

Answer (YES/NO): NO